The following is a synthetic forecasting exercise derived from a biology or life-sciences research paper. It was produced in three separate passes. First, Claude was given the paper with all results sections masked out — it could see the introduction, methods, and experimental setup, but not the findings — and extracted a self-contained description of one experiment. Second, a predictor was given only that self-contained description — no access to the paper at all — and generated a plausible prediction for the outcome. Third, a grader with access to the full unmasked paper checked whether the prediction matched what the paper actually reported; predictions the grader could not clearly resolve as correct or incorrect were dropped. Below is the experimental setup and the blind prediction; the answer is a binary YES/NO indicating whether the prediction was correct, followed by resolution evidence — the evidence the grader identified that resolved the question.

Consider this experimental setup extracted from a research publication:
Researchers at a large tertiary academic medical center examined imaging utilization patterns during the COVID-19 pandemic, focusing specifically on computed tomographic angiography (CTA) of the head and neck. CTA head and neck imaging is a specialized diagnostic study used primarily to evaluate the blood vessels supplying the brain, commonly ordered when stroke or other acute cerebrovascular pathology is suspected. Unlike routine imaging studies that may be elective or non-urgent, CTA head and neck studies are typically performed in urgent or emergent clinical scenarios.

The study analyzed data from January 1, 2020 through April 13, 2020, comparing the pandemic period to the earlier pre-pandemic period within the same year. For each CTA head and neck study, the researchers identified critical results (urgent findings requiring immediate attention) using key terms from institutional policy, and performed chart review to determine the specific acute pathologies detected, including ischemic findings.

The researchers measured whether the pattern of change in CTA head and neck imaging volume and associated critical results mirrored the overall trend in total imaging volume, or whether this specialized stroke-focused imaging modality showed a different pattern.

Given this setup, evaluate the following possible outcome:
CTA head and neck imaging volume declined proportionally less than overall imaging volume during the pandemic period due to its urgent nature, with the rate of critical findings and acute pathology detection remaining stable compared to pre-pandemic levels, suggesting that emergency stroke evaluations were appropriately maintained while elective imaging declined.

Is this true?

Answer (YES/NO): NO